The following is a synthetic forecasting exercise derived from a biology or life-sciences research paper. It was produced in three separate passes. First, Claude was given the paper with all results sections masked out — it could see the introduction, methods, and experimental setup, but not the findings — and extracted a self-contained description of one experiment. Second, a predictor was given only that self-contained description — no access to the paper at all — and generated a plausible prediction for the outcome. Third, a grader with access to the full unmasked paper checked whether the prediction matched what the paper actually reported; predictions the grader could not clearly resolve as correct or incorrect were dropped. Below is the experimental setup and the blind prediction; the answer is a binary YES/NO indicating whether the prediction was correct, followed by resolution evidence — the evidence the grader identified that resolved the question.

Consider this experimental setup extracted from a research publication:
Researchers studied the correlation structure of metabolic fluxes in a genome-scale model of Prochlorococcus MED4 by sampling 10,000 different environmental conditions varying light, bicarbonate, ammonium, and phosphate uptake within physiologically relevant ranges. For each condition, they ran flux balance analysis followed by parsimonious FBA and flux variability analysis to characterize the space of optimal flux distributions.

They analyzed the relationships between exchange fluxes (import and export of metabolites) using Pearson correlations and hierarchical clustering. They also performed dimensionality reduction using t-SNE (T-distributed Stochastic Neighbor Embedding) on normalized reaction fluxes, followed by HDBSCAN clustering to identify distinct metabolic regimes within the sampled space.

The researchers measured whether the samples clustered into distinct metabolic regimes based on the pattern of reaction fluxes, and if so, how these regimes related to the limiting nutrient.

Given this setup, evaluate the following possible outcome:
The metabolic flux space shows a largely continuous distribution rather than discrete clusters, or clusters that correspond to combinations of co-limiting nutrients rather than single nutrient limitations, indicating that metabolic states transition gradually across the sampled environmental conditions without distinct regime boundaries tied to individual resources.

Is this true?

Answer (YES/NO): NO